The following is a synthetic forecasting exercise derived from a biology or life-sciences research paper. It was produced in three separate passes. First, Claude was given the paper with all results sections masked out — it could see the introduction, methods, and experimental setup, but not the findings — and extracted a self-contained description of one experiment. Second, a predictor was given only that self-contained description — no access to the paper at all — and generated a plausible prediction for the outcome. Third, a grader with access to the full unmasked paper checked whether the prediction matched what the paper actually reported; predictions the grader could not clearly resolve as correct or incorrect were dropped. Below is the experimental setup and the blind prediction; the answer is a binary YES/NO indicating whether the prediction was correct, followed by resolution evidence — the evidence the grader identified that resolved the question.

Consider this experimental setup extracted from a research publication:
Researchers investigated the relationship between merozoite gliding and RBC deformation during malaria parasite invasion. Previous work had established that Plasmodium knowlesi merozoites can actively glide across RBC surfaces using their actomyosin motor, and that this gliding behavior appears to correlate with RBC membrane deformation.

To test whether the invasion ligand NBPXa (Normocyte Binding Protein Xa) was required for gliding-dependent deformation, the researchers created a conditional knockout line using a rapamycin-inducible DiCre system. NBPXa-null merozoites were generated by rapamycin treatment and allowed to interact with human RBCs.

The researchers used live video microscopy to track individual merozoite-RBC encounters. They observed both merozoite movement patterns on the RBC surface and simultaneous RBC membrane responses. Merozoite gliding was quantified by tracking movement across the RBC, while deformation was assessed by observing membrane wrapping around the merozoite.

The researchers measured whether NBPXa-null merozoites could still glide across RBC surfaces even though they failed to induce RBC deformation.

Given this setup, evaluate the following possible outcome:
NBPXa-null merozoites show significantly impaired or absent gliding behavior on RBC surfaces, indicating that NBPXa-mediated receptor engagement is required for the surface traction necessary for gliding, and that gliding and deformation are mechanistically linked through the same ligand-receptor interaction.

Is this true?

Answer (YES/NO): NO